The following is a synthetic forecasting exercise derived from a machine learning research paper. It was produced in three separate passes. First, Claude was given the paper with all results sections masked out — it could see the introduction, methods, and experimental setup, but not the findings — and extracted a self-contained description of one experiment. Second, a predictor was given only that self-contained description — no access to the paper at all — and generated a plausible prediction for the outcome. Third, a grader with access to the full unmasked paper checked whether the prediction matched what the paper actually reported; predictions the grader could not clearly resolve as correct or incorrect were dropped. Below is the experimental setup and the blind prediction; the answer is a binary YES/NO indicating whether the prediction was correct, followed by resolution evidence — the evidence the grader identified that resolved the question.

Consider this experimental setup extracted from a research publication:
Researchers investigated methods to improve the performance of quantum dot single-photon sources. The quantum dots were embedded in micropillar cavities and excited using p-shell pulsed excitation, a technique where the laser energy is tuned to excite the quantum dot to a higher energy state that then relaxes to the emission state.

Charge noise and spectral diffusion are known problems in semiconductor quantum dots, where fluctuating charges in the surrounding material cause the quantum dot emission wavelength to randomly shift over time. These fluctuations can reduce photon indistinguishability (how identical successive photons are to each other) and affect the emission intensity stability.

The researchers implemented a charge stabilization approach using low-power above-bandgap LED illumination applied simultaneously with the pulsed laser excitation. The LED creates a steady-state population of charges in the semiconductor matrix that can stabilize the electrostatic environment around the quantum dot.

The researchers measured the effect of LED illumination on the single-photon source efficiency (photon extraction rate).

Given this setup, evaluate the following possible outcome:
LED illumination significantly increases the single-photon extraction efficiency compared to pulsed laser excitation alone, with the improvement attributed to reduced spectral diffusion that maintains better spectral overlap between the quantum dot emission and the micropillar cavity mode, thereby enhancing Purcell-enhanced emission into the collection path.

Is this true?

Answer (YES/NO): NO